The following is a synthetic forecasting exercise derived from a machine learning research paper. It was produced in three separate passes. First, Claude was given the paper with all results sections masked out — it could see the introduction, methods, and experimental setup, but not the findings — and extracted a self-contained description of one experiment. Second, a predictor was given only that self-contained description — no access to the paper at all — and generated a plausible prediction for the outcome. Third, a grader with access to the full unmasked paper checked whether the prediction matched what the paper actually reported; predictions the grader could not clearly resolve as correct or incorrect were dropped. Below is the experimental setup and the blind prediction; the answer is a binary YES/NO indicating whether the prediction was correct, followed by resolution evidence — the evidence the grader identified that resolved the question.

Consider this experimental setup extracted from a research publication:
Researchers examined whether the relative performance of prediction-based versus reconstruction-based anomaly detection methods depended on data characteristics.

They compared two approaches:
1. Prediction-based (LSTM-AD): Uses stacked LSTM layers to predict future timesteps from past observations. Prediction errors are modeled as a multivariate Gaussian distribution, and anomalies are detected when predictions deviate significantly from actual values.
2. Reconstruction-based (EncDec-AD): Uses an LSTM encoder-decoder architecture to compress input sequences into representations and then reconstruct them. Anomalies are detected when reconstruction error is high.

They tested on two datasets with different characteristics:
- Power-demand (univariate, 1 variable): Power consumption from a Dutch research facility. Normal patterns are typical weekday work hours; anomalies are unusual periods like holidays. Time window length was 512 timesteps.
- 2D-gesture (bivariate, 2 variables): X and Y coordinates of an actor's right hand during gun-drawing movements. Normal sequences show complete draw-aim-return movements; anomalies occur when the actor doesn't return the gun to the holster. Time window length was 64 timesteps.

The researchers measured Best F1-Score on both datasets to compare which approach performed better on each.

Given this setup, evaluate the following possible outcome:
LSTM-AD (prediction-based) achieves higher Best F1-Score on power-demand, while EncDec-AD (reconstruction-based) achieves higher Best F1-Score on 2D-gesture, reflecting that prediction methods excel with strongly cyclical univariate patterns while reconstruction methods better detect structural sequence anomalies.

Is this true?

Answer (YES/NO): YES